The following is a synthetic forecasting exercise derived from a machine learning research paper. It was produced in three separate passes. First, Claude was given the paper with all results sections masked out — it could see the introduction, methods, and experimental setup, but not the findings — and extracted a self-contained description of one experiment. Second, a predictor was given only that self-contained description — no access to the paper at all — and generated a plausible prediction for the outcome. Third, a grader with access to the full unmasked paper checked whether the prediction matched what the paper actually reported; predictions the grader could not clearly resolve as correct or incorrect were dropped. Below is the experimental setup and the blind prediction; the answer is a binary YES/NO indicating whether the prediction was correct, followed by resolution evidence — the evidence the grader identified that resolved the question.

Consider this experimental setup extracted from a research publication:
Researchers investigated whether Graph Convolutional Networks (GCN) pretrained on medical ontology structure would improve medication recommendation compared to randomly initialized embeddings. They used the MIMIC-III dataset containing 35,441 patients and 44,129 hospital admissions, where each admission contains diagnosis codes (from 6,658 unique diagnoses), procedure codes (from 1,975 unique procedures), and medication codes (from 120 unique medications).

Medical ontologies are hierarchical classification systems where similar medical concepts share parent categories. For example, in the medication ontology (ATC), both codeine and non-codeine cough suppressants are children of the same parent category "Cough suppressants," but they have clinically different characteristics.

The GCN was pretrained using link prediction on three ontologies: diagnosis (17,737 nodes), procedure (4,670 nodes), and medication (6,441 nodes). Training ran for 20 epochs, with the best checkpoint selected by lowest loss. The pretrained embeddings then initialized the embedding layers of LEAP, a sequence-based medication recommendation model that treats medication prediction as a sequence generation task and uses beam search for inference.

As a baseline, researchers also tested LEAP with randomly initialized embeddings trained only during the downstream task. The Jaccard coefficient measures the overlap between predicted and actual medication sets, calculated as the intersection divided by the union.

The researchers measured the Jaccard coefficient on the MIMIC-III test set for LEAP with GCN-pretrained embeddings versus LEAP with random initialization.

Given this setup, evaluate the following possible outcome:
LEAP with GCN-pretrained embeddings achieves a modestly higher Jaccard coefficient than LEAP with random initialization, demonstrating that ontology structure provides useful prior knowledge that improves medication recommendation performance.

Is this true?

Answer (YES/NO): NO